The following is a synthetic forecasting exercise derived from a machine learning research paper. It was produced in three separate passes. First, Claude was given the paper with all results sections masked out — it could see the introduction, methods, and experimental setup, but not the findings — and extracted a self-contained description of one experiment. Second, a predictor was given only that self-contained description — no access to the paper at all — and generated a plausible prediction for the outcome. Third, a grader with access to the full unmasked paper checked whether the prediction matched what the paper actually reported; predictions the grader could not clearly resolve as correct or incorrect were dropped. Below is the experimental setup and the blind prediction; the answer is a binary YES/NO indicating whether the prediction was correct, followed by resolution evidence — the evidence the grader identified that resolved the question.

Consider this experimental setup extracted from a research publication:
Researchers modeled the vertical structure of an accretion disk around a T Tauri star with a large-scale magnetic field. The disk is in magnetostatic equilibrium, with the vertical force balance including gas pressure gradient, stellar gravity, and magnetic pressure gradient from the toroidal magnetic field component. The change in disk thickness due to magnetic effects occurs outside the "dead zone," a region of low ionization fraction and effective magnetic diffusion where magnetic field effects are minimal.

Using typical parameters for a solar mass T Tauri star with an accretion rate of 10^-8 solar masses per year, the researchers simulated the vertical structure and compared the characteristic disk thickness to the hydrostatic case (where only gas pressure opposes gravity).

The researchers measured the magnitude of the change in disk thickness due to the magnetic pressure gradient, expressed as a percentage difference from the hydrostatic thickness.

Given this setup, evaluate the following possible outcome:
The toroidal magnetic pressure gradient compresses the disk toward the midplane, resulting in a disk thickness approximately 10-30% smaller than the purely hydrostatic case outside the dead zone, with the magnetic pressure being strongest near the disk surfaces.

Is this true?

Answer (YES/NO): NO